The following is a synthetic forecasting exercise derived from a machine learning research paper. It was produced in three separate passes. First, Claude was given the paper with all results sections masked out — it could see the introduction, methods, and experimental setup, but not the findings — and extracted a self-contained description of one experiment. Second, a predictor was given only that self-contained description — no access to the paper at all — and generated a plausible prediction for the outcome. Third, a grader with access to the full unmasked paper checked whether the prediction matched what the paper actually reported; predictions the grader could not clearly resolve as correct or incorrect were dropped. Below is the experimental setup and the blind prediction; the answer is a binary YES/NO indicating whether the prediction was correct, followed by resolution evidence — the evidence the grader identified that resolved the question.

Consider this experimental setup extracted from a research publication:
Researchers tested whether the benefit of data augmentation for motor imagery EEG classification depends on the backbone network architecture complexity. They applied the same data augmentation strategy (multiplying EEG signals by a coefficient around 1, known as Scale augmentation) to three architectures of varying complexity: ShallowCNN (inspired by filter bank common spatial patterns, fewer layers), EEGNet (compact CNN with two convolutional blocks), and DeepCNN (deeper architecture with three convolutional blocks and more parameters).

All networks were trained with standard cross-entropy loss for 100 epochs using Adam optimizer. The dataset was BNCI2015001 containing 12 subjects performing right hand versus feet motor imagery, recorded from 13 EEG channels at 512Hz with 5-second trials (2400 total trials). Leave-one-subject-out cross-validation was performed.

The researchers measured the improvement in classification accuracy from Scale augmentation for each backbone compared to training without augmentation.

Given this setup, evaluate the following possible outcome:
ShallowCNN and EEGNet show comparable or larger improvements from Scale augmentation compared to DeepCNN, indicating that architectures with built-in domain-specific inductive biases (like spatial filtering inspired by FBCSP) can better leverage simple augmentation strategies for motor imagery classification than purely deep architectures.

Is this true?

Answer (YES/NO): NO